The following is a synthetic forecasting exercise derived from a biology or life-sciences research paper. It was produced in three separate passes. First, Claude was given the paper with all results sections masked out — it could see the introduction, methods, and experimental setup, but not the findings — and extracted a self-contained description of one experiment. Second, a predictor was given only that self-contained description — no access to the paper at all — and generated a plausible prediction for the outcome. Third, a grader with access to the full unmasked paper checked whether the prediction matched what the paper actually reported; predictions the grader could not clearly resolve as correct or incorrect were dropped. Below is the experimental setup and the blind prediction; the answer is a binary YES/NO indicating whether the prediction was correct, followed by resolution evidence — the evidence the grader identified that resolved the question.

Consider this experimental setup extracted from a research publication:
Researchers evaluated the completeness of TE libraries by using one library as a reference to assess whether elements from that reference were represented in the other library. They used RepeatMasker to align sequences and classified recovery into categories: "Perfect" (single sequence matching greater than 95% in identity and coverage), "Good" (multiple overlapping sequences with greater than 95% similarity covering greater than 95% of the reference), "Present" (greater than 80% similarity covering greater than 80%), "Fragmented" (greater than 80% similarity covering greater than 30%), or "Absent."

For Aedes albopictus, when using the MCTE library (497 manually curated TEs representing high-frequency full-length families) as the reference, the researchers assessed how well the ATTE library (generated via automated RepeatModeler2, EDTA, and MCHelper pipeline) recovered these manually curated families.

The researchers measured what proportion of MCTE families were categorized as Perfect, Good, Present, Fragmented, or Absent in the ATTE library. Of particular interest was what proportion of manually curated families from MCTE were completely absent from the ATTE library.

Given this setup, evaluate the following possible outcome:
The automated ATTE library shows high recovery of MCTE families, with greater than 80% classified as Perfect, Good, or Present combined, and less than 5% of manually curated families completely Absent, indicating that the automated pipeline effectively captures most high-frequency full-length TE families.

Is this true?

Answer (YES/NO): NO